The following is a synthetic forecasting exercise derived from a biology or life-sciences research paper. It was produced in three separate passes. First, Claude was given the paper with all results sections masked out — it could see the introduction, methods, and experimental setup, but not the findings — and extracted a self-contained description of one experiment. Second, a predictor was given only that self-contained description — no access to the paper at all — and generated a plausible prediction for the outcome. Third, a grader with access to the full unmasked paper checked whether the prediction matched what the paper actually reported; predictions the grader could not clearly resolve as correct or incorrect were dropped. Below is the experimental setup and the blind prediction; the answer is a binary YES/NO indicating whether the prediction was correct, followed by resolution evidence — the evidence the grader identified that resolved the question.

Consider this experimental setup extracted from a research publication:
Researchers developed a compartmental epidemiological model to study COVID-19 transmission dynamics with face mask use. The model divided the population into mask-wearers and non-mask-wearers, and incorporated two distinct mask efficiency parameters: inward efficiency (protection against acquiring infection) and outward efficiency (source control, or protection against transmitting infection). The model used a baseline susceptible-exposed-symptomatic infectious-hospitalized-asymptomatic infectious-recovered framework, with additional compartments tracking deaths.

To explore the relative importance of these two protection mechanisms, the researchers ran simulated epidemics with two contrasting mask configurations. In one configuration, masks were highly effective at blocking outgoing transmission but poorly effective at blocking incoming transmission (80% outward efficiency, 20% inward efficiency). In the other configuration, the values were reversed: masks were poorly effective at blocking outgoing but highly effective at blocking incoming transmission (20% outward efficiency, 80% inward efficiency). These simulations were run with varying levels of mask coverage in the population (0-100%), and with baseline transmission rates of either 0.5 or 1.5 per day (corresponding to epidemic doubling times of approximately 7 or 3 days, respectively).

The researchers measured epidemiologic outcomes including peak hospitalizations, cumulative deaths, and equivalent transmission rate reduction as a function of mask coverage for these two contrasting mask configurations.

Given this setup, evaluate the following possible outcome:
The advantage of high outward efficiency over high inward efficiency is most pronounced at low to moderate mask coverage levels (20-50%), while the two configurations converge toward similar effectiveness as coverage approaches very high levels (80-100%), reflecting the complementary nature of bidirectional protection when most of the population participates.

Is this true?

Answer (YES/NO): NO